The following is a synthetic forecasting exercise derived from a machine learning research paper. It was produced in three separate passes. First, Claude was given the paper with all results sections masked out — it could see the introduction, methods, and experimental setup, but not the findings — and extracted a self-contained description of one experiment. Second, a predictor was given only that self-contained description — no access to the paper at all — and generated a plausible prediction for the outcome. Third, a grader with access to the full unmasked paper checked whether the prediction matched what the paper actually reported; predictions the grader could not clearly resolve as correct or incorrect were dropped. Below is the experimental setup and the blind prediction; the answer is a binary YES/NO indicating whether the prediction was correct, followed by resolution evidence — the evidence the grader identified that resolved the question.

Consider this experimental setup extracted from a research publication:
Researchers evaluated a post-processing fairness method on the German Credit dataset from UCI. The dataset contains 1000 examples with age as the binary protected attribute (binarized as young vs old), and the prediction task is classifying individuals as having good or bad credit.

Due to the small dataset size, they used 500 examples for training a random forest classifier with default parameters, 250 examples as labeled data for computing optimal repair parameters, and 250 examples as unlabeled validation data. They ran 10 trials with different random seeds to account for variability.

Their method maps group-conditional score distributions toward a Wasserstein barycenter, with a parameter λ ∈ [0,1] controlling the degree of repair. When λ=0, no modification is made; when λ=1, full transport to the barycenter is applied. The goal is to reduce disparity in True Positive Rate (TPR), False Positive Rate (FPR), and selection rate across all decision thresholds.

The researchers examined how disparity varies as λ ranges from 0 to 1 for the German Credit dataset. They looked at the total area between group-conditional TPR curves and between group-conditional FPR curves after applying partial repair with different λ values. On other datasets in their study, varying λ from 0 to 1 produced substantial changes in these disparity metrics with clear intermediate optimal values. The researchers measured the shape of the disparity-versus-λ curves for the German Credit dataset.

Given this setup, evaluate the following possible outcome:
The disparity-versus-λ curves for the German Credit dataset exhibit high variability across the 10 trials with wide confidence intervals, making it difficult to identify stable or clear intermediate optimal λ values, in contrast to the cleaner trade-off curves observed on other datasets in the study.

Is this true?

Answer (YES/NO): YES